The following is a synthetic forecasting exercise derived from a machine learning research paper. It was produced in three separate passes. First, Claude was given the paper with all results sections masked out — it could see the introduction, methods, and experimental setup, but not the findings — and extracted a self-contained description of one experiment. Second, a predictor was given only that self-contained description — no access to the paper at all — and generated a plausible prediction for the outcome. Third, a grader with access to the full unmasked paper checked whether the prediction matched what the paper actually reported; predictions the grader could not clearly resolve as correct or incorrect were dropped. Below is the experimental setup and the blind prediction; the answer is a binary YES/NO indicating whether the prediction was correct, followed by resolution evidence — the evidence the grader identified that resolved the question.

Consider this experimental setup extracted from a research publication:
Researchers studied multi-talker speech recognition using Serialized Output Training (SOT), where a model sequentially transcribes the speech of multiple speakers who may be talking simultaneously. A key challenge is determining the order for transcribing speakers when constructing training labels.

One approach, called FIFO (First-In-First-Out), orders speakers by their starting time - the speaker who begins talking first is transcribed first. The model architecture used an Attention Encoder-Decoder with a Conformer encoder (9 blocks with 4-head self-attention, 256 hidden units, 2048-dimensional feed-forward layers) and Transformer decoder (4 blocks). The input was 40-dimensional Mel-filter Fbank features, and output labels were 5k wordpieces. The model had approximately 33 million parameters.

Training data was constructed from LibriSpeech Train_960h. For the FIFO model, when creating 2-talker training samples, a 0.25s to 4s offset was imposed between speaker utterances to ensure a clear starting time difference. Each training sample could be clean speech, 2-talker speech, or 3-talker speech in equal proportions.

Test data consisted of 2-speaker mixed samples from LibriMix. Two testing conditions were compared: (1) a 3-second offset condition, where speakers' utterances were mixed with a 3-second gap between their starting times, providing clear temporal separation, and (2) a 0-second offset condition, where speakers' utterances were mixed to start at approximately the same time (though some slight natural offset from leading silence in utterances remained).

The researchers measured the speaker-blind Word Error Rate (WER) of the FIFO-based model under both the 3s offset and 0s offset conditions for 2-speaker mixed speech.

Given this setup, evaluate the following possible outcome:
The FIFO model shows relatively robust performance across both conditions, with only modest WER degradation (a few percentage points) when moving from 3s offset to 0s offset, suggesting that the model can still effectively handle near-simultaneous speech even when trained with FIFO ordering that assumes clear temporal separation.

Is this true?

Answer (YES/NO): NO